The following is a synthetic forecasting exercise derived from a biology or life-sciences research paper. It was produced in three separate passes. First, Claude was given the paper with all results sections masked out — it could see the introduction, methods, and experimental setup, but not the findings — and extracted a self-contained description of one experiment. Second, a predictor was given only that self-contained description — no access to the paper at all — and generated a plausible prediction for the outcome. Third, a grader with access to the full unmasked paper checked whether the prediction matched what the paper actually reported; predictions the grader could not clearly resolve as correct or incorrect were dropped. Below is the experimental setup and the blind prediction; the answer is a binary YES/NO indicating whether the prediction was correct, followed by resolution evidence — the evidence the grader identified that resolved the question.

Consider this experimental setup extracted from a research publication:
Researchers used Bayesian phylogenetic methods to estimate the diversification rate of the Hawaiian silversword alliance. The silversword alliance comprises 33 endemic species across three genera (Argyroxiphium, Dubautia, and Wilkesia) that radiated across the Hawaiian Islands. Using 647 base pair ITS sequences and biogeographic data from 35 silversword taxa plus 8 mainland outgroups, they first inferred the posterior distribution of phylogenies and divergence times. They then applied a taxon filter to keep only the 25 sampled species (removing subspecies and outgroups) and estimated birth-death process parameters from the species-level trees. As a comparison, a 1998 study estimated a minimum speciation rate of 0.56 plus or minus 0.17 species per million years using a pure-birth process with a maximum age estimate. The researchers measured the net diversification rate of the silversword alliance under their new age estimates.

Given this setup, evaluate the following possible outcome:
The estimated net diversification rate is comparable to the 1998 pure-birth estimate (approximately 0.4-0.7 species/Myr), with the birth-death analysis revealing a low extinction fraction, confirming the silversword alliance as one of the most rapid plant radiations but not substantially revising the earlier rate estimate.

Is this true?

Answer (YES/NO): NO